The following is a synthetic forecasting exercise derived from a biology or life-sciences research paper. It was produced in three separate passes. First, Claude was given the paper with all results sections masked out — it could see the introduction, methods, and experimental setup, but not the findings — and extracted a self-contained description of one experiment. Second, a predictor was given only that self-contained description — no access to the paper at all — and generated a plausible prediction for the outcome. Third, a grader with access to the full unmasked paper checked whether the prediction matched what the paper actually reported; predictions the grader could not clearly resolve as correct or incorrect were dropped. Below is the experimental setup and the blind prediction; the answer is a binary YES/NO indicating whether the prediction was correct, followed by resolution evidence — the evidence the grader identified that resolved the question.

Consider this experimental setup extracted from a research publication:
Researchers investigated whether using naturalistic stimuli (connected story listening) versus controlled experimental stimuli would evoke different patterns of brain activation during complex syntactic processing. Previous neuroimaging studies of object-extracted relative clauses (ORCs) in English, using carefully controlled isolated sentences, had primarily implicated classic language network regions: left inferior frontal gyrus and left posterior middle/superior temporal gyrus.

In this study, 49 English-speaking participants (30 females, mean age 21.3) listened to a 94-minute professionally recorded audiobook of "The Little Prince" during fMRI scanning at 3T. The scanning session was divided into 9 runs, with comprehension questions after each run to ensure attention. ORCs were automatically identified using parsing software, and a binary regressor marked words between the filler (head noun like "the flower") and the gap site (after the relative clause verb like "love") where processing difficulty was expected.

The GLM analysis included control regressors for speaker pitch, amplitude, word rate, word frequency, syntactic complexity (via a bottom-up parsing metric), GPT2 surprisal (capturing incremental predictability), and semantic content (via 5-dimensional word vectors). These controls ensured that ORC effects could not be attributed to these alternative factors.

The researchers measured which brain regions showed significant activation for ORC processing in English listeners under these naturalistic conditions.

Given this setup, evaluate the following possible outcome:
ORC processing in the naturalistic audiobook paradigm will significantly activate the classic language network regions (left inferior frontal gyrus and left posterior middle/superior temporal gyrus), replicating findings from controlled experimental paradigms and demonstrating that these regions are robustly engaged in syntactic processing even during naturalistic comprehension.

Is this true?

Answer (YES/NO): YES